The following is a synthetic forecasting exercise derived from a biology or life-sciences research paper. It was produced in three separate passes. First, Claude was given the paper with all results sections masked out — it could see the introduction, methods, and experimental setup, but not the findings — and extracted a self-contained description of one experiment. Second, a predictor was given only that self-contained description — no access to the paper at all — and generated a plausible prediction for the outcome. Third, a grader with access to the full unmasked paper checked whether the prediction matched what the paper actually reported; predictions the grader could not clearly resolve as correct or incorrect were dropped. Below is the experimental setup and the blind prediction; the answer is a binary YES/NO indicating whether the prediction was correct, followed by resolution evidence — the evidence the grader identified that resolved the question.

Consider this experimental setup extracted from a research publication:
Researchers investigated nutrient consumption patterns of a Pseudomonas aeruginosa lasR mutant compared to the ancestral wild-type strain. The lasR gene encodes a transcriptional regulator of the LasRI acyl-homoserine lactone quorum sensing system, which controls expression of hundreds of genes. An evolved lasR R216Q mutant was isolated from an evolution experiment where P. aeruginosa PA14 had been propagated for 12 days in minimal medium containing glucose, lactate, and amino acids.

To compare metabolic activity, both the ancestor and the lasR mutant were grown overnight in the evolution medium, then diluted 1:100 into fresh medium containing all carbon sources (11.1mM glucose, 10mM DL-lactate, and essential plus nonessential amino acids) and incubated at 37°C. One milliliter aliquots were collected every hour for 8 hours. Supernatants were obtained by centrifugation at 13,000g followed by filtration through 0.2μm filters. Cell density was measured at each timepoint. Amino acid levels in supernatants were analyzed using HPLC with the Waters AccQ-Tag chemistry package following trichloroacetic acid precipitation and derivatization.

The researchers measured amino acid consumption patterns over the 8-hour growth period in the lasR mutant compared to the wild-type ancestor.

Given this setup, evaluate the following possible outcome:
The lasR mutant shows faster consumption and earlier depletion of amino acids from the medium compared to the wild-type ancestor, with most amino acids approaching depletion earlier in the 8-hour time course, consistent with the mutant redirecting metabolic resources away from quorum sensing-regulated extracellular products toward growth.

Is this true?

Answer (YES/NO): NO